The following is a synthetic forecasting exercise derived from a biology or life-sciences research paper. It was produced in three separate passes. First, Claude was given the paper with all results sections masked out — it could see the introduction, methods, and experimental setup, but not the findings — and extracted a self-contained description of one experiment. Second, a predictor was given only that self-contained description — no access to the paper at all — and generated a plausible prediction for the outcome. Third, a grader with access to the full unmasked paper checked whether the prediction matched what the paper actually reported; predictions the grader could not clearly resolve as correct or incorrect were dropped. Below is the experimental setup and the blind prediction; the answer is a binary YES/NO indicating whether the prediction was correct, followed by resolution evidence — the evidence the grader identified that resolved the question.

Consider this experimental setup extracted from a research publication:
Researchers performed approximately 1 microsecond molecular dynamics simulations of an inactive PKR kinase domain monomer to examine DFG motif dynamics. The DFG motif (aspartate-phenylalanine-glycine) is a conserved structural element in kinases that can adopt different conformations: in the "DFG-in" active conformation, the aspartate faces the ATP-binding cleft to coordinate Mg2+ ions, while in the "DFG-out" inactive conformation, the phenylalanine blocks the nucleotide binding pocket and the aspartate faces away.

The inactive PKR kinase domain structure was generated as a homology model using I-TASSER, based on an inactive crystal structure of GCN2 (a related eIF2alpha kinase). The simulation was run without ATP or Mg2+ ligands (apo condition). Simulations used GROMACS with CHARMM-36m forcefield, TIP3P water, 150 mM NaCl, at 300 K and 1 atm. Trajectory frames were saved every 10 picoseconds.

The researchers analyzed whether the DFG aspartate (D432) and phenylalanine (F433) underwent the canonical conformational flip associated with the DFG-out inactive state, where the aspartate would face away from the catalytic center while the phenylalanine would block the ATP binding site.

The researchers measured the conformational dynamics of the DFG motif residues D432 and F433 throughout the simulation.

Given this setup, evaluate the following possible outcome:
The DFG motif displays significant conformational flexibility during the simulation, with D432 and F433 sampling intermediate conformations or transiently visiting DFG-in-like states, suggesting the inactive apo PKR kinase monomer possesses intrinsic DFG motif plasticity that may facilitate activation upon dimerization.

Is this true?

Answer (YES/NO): NO